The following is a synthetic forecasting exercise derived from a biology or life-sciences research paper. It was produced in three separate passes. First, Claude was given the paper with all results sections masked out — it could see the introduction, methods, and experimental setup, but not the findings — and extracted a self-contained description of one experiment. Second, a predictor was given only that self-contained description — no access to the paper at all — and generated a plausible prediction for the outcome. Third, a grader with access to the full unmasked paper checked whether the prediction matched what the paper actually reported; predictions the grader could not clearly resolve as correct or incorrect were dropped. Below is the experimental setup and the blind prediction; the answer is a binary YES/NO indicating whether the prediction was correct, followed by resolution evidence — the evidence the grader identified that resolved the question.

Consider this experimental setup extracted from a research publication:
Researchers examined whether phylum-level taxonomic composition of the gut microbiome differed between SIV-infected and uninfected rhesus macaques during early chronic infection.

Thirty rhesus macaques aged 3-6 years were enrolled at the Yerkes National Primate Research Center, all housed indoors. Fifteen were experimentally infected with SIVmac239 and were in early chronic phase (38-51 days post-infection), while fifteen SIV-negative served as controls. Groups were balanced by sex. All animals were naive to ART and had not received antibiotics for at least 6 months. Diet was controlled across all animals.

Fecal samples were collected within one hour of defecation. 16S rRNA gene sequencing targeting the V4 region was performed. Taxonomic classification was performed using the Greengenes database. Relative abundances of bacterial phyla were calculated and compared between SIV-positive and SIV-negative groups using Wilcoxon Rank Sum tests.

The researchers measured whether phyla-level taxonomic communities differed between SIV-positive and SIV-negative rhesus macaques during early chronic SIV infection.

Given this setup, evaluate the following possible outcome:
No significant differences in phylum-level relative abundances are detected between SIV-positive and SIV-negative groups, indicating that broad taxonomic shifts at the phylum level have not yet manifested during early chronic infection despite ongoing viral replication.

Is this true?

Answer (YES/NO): NO